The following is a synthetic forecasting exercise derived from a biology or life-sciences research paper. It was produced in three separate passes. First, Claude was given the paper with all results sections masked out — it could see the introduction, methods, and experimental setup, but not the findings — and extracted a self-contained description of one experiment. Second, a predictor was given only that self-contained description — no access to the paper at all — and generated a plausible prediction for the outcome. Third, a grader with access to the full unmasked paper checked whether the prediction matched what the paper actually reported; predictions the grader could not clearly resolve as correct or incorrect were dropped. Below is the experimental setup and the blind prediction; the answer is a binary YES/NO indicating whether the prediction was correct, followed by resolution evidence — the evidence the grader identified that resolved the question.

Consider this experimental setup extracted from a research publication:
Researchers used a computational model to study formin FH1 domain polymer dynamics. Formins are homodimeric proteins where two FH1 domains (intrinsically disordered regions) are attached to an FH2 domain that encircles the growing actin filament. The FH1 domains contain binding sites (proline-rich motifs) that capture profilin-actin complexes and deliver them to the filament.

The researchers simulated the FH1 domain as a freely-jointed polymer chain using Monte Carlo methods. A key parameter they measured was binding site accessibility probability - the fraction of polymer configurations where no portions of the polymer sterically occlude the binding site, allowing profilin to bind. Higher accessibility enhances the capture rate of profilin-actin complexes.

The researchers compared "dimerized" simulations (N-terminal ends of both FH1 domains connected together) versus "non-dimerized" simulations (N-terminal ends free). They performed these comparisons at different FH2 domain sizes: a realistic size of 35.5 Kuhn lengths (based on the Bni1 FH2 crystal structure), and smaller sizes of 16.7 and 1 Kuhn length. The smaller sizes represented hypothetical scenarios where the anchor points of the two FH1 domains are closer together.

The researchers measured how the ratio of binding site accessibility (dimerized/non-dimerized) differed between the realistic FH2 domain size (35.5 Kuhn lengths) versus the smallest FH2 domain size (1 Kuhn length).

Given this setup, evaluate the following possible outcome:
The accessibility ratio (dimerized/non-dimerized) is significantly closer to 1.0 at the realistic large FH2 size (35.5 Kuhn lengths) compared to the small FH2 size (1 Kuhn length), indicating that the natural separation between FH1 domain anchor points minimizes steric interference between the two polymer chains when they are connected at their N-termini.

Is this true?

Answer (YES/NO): NO